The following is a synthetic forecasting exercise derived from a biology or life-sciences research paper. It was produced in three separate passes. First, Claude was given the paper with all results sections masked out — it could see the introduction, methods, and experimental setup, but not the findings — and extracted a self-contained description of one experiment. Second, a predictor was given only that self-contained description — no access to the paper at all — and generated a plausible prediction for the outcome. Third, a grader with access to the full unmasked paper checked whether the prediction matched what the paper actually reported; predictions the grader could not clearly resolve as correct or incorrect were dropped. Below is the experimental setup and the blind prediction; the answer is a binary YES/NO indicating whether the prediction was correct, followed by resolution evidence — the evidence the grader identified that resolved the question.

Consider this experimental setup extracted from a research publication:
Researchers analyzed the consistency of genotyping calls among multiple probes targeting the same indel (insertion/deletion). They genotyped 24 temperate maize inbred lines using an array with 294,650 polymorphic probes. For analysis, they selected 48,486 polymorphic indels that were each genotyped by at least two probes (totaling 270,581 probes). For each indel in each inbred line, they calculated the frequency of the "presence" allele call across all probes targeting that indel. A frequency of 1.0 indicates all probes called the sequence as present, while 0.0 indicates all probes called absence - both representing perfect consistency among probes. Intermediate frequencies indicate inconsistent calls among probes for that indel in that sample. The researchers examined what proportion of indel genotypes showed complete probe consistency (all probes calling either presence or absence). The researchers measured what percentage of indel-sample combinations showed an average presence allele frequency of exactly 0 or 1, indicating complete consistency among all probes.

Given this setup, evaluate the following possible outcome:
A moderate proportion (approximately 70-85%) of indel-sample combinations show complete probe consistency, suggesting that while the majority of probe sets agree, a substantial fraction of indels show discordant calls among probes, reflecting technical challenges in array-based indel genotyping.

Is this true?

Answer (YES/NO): YES